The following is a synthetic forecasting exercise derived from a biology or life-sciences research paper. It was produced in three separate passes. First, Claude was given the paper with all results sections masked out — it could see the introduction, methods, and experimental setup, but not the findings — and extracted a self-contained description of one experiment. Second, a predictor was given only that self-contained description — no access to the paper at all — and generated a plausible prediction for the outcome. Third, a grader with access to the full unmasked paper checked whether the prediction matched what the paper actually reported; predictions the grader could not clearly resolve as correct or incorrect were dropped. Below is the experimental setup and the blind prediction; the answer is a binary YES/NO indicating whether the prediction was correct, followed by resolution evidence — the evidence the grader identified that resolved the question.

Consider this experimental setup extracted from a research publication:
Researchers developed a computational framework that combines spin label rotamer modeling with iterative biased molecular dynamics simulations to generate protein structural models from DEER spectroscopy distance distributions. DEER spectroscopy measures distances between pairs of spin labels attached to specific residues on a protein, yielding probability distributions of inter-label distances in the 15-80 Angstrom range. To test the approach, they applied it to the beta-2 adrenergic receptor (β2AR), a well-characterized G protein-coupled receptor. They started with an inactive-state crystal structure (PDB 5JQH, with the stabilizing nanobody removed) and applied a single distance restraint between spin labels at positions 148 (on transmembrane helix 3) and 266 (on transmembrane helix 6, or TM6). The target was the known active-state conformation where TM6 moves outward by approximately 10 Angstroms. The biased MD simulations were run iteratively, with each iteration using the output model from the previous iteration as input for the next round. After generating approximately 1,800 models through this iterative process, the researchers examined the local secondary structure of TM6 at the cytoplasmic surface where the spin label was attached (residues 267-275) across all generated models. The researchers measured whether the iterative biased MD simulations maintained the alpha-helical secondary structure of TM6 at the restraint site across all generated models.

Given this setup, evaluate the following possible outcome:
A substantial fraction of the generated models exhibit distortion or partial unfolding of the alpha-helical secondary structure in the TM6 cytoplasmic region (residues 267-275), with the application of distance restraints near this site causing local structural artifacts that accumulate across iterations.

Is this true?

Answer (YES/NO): YES